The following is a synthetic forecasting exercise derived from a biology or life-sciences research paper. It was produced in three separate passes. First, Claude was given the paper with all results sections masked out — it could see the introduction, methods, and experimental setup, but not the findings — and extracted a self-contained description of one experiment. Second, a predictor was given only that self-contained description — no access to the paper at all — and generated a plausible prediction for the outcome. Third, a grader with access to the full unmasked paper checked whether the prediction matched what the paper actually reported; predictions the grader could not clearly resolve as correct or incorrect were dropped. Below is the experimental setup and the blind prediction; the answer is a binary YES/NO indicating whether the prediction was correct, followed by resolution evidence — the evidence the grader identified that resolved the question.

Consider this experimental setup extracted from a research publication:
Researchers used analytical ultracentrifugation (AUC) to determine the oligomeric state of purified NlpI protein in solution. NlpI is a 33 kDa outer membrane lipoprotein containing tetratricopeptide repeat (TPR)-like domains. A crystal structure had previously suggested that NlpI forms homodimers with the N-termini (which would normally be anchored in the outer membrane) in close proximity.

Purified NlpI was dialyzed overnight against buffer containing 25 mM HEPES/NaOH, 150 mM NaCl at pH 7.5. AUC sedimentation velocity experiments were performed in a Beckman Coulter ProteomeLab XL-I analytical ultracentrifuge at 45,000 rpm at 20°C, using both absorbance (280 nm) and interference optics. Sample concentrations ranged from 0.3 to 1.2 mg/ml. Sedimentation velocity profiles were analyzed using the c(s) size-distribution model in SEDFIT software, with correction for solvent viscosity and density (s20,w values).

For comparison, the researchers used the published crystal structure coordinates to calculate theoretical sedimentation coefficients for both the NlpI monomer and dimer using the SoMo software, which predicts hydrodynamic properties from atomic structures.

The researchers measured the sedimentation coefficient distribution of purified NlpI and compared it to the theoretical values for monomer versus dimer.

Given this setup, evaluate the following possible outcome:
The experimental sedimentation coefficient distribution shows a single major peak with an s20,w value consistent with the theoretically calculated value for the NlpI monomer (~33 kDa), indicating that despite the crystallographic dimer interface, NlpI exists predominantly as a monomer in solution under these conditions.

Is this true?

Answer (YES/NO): NO